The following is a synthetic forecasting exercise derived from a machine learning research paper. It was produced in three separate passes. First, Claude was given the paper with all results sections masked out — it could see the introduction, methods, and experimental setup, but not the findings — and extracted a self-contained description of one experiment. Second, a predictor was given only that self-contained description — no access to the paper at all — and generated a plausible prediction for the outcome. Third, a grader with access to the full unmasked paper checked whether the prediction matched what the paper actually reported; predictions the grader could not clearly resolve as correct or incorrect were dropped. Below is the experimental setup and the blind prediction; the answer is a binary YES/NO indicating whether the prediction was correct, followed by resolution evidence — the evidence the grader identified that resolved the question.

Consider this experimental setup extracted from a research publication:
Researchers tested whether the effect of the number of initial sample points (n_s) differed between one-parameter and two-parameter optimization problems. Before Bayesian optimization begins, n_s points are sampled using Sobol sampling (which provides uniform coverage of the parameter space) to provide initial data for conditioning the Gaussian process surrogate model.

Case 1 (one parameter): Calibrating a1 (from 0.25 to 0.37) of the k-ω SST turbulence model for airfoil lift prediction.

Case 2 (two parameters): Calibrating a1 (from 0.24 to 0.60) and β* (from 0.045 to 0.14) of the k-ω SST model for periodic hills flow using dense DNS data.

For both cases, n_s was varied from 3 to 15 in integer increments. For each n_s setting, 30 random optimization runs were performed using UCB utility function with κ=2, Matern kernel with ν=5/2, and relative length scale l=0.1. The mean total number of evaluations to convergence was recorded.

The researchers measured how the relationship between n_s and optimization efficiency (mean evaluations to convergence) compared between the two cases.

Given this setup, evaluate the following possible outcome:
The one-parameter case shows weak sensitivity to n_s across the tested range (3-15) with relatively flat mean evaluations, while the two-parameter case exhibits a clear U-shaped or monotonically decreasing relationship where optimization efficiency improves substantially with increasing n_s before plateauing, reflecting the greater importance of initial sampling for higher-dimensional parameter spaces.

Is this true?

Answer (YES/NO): NO